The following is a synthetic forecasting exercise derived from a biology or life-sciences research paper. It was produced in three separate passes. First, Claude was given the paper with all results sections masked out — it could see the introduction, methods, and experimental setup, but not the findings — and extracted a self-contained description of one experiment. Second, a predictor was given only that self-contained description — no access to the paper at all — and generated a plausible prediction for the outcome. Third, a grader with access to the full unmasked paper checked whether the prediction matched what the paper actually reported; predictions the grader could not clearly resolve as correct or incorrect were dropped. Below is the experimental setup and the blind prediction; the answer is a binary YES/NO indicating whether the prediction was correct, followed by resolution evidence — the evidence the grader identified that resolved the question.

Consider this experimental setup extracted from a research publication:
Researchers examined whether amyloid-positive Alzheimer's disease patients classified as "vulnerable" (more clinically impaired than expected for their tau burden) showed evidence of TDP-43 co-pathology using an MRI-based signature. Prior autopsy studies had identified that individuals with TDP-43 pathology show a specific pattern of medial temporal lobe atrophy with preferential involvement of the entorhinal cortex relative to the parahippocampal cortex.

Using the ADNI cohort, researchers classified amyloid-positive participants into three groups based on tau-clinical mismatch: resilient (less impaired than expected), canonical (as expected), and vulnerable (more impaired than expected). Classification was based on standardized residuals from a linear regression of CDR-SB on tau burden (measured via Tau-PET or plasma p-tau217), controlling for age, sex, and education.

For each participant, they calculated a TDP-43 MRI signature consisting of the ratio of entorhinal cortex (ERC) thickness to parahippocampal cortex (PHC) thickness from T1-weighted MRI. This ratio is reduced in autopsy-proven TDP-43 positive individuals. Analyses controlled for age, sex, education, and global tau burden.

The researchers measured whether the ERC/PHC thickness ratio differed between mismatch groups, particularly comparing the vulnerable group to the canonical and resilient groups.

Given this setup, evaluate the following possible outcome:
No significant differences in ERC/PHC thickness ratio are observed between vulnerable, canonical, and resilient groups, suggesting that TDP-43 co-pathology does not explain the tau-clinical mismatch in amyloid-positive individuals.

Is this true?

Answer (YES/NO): NO